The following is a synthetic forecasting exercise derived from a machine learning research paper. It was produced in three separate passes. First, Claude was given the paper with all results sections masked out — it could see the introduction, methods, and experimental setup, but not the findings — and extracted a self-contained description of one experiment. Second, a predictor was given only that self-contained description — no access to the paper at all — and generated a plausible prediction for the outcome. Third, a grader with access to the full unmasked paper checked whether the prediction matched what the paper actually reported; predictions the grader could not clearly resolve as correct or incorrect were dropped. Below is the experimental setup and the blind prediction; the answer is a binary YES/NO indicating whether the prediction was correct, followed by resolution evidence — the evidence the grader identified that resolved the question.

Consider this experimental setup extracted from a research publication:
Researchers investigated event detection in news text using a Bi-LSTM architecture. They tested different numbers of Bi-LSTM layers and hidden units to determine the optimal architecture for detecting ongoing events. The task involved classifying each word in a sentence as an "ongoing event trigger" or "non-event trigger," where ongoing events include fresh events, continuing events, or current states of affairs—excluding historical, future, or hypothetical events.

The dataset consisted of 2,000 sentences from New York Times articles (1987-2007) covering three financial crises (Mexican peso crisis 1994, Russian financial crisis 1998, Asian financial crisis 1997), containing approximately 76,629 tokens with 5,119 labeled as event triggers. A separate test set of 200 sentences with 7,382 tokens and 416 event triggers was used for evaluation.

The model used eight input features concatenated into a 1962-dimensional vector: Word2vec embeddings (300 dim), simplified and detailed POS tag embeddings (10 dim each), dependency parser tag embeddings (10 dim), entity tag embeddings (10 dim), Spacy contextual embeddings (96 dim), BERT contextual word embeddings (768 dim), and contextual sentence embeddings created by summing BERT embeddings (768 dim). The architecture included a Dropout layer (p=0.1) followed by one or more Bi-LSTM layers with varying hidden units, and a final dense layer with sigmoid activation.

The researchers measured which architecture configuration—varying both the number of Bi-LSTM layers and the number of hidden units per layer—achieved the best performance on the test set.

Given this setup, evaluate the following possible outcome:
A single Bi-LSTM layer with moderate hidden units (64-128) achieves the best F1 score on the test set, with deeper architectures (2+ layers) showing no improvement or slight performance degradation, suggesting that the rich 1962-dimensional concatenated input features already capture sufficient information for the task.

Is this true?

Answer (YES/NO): NO